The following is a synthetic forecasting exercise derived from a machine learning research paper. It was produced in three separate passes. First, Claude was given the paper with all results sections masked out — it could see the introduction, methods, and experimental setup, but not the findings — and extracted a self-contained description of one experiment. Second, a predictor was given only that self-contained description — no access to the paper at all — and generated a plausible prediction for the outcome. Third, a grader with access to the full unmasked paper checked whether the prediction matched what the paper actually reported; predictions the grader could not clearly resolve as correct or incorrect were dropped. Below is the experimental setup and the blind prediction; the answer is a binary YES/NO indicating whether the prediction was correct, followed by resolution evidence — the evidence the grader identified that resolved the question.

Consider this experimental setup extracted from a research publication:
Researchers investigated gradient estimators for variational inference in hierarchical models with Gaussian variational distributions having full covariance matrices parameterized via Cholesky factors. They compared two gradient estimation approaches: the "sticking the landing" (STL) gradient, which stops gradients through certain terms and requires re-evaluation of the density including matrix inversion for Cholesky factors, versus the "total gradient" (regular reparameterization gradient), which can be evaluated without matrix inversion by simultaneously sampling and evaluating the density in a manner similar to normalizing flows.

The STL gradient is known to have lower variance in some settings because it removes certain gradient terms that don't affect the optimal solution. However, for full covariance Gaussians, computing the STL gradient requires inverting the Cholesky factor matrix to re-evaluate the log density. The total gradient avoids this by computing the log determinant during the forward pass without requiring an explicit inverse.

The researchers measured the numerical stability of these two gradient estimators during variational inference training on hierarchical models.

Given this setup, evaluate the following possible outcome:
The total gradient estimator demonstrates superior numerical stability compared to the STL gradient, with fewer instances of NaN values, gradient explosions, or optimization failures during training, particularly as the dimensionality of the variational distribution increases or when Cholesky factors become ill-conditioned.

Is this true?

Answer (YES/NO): NO